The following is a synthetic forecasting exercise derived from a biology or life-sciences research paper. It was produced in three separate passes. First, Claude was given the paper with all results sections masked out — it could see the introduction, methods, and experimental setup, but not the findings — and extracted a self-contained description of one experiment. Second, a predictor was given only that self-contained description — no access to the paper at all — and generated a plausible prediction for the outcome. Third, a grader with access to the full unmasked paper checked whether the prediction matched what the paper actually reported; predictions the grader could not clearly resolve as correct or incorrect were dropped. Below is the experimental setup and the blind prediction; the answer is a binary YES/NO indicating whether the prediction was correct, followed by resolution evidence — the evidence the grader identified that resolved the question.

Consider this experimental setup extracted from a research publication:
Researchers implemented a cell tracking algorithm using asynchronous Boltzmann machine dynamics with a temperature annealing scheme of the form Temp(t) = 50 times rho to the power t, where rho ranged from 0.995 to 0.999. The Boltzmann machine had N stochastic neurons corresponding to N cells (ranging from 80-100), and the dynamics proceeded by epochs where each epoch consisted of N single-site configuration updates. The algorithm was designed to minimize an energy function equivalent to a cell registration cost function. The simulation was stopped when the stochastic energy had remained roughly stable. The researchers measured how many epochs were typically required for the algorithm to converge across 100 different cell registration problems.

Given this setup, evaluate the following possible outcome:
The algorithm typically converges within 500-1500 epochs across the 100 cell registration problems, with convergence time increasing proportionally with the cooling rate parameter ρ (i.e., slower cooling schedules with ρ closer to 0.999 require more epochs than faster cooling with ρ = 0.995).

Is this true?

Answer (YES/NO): NO